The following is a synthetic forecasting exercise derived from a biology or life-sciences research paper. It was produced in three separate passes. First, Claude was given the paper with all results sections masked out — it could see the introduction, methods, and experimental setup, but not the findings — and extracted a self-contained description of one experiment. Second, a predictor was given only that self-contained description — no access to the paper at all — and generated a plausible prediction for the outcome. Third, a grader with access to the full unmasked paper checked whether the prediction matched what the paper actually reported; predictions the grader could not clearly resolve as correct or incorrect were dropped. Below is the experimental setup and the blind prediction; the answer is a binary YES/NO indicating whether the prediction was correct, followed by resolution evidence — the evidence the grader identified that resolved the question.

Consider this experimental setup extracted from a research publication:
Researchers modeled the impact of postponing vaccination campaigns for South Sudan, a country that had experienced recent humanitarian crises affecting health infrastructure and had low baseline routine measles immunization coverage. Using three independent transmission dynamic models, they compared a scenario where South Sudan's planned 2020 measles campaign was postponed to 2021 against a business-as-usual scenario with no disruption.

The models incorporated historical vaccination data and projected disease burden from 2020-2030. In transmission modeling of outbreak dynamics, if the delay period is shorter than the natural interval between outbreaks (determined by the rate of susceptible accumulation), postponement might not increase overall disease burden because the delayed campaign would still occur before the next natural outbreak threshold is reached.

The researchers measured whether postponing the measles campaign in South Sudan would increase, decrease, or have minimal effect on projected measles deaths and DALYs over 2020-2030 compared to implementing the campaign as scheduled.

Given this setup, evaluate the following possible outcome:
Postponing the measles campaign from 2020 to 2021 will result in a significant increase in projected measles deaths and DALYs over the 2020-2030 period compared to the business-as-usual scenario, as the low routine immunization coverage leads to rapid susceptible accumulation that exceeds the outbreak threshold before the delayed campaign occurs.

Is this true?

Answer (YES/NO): NO